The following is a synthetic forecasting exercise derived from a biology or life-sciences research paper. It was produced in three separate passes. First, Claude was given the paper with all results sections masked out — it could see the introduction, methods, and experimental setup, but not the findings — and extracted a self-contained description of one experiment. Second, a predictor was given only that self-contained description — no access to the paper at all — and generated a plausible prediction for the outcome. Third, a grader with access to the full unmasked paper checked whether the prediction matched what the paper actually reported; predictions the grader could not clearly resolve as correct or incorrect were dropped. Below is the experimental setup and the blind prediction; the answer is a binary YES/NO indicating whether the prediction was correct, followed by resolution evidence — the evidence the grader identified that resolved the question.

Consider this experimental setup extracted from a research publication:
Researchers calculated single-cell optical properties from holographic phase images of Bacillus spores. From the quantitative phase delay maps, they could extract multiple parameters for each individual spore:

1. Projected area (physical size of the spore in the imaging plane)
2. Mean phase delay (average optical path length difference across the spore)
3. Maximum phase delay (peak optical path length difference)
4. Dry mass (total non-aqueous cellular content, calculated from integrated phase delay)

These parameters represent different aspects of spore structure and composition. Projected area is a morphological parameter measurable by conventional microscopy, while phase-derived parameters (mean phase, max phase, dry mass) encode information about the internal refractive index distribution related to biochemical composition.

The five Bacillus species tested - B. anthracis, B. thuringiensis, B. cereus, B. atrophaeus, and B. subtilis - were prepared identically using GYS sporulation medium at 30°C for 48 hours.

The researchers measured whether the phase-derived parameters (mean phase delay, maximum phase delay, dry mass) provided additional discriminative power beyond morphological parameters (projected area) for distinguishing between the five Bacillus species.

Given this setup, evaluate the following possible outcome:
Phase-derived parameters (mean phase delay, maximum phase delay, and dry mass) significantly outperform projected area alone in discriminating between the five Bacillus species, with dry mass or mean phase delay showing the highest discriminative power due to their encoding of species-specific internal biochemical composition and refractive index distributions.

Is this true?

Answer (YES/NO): YES